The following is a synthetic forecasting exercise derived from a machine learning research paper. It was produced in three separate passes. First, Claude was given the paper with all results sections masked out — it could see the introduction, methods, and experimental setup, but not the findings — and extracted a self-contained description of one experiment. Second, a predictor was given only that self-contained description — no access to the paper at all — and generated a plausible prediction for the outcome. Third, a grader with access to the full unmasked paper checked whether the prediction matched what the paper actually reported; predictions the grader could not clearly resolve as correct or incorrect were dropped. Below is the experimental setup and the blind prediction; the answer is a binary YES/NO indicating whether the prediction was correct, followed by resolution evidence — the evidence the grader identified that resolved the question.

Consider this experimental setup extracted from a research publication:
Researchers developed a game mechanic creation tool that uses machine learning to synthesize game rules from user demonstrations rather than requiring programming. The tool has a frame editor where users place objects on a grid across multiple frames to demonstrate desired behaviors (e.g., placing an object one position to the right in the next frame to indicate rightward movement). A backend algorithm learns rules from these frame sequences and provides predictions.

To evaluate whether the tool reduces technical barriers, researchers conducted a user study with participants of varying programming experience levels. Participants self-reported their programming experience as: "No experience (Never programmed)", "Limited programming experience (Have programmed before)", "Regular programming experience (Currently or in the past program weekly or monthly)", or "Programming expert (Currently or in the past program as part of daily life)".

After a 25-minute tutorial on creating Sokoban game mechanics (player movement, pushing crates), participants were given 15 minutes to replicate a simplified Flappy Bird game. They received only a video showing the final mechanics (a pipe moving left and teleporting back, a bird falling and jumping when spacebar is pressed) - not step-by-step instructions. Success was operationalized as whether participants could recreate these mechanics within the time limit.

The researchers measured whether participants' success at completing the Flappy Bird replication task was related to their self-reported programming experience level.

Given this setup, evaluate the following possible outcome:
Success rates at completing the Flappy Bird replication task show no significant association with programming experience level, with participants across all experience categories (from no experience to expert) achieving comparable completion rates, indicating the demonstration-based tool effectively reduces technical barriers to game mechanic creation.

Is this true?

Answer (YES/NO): YES